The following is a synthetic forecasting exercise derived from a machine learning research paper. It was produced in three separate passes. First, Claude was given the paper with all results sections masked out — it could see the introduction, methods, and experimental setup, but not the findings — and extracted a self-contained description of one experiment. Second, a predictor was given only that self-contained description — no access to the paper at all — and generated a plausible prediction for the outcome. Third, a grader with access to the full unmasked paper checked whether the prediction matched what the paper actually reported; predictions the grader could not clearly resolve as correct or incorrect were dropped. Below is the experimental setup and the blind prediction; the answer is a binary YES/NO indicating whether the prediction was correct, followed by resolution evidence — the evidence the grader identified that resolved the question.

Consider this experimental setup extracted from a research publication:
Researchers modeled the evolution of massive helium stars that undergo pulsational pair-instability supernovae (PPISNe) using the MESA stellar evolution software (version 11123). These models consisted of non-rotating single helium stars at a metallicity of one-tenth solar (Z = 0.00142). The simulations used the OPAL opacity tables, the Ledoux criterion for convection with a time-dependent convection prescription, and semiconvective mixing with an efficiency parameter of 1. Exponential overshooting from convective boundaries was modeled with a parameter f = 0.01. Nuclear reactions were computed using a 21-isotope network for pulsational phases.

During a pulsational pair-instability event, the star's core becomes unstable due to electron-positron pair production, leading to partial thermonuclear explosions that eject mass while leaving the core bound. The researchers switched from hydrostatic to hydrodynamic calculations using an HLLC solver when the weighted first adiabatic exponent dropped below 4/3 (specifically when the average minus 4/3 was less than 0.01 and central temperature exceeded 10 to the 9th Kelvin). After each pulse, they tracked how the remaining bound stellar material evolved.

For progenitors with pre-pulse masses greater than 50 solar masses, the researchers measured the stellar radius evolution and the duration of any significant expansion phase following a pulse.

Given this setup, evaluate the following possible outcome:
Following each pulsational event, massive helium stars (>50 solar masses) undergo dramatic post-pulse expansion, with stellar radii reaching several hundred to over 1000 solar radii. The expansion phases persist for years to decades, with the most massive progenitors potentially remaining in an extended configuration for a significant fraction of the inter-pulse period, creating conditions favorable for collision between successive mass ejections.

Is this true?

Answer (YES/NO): NO